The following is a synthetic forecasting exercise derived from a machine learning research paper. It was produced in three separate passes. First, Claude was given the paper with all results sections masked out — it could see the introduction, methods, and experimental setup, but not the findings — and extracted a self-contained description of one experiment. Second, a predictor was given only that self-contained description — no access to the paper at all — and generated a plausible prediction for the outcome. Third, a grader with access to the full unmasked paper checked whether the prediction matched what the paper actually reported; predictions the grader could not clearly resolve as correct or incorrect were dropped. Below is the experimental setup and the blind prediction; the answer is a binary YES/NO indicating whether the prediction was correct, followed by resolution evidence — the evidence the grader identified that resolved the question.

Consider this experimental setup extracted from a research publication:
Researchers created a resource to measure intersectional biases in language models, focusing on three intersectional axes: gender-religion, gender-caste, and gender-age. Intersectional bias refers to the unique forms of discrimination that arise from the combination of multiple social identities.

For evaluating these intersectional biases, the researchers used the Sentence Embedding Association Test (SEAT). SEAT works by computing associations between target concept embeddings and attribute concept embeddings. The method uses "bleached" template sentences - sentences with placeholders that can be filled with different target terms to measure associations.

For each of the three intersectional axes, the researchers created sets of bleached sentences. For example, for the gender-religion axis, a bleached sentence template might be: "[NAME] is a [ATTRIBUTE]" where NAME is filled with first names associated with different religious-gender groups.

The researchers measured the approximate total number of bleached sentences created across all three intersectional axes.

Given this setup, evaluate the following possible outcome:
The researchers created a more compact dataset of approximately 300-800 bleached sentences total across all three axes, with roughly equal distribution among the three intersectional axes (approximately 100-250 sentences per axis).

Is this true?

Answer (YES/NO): NO